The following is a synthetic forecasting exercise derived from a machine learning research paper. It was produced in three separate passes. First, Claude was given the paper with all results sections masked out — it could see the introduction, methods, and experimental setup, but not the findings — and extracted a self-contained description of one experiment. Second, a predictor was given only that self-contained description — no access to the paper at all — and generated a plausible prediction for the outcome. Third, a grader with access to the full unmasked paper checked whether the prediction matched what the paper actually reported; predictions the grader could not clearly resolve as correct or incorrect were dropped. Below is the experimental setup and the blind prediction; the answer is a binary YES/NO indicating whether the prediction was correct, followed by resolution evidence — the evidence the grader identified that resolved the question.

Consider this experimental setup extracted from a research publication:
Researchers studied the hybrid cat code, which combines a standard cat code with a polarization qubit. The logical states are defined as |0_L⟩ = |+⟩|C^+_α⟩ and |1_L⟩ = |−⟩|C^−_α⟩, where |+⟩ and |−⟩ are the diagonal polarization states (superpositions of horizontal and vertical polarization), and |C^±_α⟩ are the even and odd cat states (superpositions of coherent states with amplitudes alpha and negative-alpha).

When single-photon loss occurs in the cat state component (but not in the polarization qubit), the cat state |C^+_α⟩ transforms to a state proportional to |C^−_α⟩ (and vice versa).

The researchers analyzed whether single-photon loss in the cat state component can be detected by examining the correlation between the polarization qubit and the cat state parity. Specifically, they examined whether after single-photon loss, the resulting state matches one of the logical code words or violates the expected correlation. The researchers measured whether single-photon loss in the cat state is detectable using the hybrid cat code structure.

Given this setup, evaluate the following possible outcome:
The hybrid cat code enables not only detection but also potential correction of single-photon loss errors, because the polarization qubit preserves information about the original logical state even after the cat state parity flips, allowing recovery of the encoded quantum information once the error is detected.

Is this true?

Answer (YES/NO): YES